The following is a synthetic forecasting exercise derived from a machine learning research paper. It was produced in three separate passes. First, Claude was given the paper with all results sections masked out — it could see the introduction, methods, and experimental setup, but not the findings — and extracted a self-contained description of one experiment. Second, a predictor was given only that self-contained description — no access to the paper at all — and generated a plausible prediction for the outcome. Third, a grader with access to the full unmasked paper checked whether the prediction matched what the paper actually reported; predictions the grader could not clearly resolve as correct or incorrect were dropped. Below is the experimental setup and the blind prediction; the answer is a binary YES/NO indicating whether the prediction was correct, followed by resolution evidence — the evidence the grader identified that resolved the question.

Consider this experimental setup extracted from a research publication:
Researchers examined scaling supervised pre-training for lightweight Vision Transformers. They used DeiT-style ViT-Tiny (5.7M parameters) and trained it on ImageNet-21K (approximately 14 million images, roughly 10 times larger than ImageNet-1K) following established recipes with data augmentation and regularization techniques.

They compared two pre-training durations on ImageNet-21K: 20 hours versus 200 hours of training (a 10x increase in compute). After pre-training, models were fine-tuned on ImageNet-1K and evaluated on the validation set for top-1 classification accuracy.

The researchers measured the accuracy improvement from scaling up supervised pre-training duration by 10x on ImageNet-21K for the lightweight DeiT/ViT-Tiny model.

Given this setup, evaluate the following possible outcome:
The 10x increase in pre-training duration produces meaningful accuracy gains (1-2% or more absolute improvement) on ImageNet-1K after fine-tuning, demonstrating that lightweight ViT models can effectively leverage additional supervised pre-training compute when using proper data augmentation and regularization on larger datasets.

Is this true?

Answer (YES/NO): NO